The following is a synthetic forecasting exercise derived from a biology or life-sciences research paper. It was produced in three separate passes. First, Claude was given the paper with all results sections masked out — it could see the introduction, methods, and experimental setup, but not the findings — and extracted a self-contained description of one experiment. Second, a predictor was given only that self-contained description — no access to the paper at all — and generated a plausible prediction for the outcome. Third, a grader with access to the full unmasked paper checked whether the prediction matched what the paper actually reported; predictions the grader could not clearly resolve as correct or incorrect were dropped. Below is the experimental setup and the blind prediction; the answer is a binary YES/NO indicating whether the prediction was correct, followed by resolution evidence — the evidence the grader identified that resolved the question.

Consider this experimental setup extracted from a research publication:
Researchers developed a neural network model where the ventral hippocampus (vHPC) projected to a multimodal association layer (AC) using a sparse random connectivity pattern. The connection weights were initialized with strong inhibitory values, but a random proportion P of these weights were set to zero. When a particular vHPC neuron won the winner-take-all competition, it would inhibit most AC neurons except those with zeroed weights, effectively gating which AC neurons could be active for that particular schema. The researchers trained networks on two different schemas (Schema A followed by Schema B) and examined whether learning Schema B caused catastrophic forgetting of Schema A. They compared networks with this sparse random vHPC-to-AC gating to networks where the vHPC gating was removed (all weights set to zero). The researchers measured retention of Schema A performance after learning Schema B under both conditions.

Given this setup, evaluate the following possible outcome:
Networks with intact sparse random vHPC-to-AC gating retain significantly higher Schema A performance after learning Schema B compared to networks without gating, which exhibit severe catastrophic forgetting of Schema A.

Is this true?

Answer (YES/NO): YES